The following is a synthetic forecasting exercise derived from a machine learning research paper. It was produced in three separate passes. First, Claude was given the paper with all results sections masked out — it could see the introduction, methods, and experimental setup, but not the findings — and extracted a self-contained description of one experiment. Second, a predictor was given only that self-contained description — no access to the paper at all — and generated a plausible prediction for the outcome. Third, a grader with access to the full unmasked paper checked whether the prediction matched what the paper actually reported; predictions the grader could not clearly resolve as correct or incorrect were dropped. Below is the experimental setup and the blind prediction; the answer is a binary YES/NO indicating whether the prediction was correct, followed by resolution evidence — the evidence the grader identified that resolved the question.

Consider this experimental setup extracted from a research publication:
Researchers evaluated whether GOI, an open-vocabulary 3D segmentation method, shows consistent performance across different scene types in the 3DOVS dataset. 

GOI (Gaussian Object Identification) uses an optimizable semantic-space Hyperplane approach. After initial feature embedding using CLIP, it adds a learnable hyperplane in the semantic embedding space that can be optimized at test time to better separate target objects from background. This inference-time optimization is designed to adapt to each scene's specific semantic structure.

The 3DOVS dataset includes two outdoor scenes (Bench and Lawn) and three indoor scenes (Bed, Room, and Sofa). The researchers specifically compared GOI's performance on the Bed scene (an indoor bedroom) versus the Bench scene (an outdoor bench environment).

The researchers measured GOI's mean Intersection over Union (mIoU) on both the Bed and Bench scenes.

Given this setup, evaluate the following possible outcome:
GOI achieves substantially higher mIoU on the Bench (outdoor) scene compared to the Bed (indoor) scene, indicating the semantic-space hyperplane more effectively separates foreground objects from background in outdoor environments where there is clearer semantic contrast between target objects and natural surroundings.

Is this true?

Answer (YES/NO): NO